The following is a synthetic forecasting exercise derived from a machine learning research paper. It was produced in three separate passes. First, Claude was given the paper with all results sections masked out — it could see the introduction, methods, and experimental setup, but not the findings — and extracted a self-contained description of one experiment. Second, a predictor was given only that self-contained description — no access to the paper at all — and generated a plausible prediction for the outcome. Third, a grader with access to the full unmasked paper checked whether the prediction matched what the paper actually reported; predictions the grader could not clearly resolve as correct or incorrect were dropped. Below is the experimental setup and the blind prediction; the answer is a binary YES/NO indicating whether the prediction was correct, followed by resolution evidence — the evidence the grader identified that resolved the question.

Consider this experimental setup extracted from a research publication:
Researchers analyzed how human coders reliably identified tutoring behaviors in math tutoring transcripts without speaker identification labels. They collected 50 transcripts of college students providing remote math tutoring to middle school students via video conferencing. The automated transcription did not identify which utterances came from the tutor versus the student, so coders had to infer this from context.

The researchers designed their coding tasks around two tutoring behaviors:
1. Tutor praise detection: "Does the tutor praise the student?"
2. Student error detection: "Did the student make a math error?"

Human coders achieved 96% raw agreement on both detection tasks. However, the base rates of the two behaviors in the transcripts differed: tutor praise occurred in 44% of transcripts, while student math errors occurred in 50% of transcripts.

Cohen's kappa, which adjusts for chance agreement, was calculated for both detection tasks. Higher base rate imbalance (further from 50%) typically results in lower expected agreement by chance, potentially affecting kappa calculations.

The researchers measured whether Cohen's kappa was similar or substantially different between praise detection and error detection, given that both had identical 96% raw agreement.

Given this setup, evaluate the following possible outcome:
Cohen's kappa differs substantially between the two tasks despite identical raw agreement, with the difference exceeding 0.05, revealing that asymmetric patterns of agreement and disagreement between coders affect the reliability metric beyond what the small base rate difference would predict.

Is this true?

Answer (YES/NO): YES